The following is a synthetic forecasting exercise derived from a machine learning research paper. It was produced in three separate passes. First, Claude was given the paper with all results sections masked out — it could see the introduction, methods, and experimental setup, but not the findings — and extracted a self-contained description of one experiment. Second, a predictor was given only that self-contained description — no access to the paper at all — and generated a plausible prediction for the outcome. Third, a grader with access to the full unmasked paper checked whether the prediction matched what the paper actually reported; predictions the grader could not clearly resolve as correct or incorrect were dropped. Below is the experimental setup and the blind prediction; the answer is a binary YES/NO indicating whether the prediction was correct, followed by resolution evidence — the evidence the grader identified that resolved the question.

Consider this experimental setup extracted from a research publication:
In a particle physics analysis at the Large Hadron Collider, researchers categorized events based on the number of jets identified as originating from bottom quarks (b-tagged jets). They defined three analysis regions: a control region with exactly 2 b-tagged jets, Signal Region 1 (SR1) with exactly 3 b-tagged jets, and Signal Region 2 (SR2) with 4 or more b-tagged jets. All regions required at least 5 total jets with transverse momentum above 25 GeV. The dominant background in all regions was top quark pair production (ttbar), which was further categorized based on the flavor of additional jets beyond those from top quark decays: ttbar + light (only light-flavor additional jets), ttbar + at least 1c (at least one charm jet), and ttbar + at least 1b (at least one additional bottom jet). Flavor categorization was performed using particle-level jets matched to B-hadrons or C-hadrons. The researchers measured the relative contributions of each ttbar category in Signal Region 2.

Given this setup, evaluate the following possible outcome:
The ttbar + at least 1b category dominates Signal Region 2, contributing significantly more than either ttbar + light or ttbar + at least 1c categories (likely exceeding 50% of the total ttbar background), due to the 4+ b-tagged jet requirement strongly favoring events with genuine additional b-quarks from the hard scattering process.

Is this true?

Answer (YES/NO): YES